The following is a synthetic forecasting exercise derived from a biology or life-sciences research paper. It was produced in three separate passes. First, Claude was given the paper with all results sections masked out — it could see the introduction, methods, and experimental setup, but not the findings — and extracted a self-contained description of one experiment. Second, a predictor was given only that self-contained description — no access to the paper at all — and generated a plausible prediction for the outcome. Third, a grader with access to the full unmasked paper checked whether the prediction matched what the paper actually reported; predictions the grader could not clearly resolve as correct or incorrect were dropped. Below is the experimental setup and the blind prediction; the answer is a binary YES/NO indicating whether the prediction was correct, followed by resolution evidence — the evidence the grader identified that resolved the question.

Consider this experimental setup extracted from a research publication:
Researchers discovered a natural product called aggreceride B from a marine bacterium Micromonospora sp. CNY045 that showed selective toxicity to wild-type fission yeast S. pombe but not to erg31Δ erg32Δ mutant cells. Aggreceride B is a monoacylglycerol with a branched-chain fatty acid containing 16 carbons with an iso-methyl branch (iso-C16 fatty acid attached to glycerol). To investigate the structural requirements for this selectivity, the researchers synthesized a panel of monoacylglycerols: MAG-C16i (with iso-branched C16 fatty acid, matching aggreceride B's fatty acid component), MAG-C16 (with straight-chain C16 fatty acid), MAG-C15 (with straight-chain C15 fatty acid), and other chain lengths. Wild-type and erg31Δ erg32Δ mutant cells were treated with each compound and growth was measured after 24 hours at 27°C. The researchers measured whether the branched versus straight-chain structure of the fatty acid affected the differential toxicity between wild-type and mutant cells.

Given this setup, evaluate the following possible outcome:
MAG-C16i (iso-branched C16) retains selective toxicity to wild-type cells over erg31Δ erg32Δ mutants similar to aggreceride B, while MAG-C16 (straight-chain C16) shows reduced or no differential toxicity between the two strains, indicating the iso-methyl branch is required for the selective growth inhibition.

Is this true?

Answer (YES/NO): NO